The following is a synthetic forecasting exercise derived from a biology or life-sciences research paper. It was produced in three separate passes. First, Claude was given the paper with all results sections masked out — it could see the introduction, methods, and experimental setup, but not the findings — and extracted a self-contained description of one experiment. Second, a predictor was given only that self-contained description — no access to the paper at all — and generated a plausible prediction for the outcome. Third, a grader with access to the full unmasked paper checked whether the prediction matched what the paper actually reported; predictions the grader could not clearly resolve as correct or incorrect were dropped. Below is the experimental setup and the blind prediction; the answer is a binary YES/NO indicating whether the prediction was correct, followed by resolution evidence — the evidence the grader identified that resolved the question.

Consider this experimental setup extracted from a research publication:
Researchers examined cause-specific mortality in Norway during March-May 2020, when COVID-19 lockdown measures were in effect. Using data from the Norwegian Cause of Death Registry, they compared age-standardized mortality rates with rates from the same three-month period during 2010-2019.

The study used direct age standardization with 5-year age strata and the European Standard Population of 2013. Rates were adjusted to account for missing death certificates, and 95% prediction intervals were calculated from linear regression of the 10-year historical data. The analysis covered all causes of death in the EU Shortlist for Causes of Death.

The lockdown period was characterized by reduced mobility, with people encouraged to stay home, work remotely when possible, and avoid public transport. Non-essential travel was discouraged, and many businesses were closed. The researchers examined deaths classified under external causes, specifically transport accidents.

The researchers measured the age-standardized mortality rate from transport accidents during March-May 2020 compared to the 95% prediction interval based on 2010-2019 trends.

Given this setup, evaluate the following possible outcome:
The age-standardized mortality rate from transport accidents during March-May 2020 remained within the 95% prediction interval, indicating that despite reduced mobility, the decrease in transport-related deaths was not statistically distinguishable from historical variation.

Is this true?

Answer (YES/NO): YES